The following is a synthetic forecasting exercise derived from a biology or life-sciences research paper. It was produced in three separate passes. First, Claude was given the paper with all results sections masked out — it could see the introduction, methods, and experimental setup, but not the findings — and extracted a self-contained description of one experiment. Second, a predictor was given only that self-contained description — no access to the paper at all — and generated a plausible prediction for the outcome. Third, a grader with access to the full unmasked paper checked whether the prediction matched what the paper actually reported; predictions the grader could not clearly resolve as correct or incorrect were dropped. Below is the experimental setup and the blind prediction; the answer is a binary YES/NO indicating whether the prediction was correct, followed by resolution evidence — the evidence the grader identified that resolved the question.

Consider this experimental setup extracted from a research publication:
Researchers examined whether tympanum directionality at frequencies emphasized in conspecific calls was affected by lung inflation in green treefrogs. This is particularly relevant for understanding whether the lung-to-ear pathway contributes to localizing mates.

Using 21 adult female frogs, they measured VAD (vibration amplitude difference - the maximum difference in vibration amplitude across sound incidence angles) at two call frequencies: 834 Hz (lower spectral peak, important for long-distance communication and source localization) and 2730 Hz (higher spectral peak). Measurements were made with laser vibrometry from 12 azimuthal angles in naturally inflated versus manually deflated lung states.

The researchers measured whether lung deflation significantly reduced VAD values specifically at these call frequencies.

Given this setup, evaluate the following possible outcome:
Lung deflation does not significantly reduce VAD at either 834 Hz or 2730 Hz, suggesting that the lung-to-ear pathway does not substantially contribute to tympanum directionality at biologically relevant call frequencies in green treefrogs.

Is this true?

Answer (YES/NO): YES